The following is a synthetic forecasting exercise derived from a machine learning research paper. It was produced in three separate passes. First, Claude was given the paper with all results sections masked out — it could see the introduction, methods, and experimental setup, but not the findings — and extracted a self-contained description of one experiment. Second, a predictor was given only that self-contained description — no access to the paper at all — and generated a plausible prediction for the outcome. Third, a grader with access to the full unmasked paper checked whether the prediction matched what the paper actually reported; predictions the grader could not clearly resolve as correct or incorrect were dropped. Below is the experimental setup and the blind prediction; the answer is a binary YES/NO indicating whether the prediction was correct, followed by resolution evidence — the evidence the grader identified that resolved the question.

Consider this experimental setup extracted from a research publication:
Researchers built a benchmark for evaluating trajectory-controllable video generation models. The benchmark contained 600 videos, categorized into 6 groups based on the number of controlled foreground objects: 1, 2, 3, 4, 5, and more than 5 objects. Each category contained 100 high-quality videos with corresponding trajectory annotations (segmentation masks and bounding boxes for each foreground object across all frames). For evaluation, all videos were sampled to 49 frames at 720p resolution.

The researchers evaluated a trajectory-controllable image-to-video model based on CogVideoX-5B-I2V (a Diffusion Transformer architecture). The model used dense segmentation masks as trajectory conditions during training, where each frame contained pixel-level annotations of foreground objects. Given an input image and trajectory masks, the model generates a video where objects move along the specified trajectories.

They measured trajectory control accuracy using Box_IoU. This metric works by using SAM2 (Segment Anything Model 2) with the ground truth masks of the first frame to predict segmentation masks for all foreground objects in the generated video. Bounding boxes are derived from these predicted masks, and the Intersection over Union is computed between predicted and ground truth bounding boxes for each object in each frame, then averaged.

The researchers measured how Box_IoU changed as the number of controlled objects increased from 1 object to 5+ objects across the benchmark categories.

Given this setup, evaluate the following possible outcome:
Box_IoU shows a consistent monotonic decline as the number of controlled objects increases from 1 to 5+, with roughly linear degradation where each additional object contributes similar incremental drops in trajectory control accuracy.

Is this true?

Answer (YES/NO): NO